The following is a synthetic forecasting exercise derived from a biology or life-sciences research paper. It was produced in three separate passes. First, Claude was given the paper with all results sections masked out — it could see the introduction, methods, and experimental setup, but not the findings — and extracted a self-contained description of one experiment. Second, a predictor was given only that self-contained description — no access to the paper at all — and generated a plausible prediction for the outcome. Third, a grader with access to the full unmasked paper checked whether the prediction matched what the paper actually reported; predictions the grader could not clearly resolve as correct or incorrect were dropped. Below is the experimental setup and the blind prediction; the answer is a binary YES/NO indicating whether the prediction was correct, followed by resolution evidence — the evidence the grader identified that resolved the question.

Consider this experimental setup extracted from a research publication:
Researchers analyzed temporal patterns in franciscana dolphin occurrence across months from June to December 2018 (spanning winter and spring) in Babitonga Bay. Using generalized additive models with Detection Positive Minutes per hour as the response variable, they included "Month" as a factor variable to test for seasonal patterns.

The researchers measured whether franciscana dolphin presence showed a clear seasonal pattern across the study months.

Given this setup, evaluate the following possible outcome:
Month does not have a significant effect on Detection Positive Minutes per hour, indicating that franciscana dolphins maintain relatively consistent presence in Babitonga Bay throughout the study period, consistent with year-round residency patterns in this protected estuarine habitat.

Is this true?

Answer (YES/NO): YES